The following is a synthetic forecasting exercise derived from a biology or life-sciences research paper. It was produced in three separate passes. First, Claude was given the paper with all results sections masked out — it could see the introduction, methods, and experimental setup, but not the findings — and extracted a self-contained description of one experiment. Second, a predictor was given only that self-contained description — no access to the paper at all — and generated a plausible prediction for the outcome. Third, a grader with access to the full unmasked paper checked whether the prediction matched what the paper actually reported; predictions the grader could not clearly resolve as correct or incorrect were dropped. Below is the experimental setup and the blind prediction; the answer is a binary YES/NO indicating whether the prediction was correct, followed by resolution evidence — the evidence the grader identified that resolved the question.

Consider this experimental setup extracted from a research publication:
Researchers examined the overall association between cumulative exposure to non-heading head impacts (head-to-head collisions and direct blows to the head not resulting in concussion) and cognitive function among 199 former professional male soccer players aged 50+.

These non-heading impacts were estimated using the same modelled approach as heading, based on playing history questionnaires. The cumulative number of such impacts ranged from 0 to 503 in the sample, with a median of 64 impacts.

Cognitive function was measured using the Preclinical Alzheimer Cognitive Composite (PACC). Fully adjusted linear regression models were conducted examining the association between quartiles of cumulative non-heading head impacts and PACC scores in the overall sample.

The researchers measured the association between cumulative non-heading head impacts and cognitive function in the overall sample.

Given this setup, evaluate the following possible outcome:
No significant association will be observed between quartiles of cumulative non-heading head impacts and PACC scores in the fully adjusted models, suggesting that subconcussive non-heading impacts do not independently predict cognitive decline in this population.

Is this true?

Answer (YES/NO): YES